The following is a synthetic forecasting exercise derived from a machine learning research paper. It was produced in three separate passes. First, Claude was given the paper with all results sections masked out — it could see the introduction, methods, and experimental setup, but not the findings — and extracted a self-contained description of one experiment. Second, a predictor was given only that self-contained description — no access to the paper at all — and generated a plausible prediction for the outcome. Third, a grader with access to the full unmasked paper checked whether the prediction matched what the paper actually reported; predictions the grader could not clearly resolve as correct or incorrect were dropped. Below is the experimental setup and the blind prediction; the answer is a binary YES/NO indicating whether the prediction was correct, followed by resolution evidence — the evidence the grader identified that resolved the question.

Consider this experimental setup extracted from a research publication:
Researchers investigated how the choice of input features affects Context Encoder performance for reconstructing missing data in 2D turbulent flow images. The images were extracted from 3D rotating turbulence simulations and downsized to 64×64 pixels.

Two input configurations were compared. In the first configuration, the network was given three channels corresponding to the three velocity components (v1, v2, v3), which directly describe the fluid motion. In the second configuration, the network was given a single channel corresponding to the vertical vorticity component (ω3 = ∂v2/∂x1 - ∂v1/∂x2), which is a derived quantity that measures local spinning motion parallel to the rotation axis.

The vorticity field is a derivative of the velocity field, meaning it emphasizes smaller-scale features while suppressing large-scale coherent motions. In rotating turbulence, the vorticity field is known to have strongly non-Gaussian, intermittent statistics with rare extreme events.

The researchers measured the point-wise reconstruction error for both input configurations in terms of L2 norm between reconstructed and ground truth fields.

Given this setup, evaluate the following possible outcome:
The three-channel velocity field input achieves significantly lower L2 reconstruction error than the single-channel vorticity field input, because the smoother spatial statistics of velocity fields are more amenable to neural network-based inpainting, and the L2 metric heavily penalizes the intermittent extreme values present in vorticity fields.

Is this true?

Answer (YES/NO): YES